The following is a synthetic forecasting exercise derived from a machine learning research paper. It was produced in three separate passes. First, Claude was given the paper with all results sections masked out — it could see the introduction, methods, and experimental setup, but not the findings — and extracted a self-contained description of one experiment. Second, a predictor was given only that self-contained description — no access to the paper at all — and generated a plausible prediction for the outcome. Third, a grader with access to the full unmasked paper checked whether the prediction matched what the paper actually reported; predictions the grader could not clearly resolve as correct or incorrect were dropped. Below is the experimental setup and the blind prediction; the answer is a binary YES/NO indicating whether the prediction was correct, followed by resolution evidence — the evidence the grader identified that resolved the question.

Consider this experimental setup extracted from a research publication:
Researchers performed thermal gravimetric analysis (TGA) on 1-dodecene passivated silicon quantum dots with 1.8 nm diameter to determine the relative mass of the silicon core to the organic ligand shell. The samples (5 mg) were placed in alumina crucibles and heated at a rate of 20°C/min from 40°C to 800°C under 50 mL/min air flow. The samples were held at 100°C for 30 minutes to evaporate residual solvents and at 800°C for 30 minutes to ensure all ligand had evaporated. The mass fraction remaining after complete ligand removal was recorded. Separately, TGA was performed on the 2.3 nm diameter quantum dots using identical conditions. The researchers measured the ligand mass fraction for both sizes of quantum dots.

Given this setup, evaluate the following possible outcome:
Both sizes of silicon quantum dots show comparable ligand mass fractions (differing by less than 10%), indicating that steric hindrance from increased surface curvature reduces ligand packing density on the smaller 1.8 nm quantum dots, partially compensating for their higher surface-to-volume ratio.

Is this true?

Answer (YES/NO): YES